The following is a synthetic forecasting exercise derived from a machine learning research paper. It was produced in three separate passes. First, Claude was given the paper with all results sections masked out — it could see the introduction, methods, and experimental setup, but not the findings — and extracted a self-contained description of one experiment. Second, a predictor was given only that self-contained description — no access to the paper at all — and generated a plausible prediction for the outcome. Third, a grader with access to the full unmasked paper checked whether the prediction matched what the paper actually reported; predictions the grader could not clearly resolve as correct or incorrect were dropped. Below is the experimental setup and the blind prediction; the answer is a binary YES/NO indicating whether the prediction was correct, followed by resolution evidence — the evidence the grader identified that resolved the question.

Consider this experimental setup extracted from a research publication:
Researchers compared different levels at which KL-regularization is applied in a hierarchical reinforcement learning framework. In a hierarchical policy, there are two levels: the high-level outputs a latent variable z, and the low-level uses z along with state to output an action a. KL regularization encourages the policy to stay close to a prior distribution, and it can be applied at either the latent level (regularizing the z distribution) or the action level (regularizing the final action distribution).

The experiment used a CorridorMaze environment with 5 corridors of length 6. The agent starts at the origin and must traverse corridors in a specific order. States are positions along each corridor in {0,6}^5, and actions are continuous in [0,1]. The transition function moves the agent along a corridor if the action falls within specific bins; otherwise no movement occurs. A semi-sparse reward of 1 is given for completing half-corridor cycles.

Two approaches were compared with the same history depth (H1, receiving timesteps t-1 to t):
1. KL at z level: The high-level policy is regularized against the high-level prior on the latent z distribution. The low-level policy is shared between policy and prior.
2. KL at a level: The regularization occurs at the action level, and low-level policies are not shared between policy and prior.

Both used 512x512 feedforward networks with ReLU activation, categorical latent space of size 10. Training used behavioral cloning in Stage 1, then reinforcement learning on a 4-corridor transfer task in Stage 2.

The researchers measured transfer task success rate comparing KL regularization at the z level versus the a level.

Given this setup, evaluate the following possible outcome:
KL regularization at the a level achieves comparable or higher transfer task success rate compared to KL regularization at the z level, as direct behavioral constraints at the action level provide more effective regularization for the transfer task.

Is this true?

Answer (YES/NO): NO